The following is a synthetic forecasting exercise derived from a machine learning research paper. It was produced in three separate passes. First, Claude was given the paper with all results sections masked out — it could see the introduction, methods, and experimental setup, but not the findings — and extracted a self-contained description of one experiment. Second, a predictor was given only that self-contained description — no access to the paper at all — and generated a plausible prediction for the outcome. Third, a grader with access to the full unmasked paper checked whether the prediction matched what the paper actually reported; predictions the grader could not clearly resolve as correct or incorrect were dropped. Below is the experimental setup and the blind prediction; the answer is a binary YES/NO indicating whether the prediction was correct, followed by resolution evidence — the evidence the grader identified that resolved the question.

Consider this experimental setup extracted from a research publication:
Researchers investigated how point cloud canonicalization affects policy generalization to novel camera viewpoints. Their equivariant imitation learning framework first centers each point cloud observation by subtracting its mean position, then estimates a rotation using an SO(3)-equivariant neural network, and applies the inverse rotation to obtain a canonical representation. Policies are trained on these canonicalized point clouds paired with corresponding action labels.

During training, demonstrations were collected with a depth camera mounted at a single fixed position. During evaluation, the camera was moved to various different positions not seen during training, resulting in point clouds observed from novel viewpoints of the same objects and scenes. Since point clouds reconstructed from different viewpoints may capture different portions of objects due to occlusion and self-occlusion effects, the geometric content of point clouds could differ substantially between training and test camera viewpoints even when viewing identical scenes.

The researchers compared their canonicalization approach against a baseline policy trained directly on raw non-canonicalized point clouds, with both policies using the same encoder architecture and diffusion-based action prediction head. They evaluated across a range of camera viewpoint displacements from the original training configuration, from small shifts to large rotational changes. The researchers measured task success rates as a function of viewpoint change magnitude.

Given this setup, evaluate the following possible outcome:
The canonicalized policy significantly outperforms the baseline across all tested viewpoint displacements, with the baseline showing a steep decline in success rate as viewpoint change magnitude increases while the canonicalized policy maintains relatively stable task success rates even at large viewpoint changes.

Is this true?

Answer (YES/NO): NO